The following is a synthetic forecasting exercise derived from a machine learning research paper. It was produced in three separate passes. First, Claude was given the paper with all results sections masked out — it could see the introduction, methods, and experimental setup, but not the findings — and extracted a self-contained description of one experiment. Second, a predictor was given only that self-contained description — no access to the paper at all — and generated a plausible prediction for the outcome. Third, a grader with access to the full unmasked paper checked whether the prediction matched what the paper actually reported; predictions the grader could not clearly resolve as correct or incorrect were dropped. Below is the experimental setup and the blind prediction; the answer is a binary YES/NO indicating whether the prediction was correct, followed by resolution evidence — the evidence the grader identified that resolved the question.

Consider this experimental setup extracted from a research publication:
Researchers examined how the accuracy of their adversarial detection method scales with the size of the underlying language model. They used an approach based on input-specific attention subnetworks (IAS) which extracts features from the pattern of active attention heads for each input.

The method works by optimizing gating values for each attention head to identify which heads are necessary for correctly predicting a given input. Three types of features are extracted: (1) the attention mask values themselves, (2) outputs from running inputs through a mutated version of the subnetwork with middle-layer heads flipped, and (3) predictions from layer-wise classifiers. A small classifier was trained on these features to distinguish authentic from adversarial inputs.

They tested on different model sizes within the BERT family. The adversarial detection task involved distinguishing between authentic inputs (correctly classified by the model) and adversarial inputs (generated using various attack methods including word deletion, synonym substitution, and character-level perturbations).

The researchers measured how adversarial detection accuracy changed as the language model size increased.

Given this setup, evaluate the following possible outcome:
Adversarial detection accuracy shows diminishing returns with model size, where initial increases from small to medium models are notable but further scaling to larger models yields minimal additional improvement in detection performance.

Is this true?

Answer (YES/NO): NO